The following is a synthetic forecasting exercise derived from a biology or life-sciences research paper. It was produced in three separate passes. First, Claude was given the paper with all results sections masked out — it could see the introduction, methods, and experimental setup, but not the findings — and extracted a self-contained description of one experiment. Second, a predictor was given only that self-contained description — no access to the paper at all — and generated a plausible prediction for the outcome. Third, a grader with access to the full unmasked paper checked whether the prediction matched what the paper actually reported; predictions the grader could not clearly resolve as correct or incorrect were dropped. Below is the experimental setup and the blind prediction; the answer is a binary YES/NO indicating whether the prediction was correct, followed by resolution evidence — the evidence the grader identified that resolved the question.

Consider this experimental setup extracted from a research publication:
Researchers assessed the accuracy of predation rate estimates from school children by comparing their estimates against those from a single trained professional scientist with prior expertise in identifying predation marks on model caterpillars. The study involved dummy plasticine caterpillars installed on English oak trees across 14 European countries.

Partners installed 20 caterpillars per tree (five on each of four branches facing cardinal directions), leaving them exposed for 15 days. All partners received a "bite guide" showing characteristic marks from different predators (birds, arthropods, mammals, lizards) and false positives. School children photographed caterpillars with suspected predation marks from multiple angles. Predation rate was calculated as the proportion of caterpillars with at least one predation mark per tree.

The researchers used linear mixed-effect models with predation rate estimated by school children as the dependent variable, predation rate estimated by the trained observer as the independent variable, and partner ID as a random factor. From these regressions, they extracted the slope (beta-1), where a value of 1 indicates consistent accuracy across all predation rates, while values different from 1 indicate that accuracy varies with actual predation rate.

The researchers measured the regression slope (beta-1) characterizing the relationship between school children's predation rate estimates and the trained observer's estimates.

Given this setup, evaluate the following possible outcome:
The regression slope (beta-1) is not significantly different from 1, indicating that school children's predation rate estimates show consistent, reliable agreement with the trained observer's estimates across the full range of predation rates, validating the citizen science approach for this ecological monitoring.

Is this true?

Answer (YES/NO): NO